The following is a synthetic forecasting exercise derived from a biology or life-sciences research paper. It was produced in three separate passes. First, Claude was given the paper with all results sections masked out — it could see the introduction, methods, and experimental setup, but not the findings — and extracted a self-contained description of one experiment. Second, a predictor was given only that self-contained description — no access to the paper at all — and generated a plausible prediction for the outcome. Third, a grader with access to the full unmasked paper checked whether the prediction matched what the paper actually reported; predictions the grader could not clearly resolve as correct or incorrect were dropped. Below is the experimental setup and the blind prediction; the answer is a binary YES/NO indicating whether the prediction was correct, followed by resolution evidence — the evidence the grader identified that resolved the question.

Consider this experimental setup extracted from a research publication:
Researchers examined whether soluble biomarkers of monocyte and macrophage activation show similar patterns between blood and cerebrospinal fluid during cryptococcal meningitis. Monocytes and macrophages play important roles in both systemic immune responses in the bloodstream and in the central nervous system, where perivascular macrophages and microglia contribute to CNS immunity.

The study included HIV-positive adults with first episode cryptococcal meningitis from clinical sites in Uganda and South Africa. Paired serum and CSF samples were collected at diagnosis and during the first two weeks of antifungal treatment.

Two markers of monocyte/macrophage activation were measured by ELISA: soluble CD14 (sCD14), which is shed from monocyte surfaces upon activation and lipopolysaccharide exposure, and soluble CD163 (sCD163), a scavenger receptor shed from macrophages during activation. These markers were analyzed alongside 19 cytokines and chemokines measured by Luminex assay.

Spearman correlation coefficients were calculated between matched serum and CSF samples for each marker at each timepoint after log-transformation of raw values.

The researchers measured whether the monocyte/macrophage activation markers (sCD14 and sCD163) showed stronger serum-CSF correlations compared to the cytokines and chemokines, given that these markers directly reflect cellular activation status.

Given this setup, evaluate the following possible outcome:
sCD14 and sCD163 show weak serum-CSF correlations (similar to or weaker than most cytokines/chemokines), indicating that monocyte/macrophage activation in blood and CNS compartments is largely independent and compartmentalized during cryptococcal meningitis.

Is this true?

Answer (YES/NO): YES